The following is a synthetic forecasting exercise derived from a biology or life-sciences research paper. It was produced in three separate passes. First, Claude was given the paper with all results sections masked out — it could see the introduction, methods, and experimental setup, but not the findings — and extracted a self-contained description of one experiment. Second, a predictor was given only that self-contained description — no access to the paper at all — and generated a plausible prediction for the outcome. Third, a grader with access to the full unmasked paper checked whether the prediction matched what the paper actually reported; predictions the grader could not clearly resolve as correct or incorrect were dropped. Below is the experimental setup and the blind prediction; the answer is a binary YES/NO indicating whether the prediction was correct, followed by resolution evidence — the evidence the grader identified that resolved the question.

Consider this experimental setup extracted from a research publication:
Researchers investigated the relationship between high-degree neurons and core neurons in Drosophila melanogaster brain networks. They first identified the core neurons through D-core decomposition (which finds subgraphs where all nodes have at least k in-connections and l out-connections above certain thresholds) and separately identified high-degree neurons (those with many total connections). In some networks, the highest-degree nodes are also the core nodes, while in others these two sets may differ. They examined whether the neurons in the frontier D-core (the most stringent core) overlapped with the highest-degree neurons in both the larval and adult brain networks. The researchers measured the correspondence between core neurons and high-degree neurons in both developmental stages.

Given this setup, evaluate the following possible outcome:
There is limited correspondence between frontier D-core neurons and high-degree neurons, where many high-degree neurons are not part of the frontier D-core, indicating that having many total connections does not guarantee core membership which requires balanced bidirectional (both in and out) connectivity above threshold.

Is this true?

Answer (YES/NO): NO